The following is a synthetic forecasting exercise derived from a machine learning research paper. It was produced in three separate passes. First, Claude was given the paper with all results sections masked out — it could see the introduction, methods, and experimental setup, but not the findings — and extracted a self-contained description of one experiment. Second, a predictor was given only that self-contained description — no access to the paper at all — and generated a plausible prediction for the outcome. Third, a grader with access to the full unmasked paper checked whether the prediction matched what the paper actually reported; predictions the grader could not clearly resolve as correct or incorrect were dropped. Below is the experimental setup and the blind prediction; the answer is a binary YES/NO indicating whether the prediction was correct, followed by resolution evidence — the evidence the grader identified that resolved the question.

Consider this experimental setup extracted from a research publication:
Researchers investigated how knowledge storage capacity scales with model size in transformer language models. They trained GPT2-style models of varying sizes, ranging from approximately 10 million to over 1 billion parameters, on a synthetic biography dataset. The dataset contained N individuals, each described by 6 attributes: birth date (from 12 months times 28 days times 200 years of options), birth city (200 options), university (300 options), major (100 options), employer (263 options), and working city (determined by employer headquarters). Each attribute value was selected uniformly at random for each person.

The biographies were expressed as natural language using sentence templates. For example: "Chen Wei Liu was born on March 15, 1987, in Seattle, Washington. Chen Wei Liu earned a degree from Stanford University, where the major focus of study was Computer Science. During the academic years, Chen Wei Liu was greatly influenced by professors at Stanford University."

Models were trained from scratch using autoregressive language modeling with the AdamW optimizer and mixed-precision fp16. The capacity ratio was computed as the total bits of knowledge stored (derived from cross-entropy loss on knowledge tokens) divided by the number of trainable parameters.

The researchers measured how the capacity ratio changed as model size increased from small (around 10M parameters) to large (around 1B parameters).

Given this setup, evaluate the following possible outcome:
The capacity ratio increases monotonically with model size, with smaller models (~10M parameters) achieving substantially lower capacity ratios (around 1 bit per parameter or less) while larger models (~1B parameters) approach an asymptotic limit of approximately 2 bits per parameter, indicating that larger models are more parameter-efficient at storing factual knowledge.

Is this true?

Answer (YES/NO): NO